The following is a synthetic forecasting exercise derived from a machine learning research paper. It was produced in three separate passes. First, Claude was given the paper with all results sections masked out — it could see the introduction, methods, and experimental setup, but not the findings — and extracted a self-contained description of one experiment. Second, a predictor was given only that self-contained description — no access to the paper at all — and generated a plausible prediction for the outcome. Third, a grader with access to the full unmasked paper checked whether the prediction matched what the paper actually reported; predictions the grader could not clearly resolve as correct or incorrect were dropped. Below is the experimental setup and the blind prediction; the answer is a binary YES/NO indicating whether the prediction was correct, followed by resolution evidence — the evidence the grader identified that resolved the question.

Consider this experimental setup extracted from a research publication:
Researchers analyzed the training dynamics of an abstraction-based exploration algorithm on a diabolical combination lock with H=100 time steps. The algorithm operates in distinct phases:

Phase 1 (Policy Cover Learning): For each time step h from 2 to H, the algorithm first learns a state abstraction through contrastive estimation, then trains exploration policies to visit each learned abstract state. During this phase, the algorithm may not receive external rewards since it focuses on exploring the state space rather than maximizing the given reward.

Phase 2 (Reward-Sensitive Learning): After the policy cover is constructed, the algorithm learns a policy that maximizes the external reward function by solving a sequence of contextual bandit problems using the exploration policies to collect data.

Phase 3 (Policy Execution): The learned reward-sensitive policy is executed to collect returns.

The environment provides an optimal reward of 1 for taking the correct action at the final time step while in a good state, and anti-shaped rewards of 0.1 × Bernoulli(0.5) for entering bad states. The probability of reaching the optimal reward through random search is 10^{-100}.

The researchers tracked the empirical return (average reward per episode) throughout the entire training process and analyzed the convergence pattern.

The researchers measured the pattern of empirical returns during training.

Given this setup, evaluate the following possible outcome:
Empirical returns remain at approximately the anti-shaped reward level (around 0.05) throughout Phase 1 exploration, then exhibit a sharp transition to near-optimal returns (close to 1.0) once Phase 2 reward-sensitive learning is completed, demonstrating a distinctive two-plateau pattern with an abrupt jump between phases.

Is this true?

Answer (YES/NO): NO